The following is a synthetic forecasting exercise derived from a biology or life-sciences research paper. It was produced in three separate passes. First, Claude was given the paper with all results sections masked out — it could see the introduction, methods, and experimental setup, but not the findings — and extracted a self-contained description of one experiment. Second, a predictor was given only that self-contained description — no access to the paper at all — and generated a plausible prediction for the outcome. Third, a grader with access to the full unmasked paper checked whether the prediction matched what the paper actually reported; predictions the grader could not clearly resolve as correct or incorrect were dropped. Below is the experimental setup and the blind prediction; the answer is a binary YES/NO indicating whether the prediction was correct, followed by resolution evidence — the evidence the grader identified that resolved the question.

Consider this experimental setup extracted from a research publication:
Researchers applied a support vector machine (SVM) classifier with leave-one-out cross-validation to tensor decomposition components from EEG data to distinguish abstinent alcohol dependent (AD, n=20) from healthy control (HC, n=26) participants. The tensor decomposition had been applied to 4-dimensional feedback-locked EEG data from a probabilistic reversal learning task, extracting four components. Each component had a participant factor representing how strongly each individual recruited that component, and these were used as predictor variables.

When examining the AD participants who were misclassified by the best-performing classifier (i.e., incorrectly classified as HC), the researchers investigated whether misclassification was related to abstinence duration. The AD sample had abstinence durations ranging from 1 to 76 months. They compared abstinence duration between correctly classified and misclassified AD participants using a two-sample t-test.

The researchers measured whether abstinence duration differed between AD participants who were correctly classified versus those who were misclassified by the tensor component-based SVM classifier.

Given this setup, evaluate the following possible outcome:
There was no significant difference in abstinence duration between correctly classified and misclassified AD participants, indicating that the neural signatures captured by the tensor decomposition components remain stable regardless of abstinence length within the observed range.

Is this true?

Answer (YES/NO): NO